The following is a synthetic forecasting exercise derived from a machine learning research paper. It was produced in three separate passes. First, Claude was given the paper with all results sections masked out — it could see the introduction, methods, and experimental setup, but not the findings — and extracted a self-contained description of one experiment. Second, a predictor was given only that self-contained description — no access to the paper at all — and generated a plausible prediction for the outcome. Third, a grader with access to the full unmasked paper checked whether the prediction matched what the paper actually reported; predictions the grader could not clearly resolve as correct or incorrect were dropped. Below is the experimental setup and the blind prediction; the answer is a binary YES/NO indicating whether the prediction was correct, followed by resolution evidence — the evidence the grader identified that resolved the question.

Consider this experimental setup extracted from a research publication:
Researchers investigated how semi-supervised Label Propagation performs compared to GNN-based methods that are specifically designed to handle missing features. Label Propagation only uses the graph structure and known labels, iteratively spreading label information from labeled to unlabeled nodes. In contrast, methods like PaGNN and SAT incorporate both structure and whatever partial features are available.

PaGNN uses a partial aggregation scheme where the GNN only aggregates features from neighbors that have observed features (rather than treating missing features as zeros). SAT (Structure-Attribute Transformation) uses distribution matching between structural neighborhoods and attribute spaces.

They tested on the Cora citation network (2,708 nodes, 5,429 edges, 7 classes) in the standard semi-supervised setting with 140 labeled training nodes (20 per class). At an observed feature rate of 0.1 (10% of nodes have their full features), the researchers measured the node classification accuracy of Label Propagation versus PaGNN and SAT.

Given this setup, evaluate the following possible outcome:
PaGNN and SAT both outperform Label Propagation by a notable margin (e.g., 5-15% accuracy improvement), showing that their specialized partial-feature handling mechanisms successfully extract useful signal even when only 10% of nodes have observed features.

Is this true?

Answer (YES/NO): NO